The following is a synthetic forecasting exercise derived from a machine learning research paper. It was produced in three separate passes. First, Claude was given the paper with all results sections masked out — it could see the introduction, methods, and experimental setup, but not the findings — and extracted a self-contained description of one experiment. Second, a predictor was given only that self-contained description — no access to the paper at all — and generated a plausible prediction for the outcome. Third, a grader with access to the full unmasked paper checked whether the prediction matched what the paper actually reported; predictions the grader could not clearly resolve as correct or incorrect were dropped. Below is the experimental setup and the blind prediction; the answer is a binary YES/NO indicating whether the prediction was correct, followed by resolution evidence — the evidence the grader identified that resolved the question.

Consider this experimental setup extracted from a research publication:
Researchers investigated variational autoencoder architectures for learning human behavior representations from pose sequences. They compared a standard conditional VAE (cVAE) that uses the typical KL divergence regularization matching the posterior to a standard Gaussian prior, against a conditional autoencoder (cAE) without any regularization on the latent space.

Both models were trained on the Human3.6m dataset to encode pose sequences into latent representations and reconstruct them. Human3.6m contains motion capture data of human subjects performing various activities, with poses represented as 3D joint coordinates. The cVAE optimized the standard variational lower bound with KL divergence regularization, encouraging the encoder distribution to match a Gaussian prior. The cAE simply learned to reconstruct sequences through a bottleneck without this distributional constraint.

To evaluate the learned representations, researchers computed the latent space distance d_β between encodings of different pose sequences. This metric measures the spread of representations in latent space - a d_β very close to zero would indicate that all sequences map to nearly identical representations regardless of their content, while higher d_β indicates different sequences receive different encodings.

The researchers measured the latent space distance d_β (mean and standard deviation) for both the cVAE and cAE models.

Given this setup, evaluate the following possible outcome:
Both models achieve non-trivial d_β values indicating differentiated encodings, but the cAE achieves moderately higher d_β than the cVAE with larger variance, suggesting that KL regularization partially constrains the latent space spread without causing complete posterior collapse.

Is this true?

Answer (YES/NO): NO